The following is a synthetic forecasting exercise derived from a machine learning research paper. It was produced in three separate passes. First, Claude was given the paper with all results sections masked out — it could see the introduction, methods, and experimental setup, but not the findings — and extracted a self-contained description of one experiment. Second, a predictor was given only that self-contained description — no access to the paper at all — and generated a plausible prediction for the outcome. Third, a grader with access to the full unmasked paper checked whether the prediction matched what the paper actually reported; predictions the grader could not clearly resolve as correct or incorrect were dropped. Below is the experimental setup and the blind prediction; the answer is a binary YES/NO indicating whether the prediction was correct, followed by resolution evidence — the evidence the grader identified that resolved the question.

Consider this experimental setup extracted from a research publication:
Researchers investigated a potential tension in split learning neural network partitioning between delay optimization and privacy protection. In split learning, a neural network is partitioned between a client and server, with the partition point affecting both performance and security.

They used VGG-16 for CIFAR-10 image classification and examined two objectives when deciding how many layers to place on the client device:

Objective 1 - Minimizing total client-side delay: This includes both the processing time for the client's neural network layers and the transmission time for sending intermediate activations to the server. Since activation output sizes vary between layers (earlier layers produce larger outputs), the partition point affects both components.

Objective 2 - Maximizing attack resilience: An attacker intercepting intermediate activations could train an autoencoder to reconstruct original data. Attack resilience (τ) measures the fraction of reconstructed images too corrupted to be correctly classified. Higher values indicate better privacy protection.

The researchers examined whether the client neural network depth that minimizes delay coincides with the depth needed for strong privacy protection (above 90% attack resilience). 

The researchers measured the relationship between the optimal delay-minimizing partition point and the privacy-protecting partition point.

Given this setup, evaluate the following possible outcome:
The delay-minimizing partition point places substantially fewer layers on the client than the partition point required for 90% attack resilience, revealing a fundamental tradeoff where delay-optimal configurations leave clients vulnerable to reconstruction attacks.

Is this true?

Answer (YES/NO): YES